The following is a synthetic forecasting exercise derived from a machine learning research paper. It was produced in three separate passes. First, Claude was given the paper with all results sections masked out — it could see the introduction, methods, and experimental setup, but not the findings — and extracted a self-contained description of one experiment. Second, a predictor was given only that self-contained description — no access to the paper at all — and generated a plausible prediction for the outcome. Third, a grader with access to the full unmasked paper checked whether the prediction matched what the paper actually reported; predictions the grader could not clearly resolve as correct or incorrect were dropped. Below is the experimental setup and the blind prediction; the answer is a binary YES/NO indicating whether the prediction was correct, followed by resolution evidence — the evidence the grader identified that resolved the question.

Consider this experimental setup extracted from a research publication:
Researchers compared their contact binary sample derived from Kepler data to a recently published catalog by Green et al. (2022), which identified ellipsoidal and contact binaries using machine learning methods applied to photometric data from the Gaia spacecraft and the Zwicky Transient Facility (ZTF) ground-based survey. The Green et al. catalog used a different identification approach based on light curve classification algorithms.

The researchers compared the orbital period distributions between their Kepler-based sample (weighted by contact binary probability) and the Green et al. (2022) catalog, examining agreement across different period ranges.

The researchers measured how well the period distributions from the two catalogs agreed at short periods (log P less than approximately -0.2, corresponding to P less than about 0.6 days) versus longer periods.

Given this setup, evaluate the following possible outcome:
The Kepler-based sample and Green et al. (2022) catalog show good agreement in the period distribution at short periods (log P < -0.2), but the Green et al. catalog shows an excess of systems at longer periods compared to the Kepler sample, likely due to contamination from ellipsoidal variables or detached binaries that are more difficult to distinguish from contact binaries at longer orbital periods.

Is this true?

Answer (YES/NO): NO